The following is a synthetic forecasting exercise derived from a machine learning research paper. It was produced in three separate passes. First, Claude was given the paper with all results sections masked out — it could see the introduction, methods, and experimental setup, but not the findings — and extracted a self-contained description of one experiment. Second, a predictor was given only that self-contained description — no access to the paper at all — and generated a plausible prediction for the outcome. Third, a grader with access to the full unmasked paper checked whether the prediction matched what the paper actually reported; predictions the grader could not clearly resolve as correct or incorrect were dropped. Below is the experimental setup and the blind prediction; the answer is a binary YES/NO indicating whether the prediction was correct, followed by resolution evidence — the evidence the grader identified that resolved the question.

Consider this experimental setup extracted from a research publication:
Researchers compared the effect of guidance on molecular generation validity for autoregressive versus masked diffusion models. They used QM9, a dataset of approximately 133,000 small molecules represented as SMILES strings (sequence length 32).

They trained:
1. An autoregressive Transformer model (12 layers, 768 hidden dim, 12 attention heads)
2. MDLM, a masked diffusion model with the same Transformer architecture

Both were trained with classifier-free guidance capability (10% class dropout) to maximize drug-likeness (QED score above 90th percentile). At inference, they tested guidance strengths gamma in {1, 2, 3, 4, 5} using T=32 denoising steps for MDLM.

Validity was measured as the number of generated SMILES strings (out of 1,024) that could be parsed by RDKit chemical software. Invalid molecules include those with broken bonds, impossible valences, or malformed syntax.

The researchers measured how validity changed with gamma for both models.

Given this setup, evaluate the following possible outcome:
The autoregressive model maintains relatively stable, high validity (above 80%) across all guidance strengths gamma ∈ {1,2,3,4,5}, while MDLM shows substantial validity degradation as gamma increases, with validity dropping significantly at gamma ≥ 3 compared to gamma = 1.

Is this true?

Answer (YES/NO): NO